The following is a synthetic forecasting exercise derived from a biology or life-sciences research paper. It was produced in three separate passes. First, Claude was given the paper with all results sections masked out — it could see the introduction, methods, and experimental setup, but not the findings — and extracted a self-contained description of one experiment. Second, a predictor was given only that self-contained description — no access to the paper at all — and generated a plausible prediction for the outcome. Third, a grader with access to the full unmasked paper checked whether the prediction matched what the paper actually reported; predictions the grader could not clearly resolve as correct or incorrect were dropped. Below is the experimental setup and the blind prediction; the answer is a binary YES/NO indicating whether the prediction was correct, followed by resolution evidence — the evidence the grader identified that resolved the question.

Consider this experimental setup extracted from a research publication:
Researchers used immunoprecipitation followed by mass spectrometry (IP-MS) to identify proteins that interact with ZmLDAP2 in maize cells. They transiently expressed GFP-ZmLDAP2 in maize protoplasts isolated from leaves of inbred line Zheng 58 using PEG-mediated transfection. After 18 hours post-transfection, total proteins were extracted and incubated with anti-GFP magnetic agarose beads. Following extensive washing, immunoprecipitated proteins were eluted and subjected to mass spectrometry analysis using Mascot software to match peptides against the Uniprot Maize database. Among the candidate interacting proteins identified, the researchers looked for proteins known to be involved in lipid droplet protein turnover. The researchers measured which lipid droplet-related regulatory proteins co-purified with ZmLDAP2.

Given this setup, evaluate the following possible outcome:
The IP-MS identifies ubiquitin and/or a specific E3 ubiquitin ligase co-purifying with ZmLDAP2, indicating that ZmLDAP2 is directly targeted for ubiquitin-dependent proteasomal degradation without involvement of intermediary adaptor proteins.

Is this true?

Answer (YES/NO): NO